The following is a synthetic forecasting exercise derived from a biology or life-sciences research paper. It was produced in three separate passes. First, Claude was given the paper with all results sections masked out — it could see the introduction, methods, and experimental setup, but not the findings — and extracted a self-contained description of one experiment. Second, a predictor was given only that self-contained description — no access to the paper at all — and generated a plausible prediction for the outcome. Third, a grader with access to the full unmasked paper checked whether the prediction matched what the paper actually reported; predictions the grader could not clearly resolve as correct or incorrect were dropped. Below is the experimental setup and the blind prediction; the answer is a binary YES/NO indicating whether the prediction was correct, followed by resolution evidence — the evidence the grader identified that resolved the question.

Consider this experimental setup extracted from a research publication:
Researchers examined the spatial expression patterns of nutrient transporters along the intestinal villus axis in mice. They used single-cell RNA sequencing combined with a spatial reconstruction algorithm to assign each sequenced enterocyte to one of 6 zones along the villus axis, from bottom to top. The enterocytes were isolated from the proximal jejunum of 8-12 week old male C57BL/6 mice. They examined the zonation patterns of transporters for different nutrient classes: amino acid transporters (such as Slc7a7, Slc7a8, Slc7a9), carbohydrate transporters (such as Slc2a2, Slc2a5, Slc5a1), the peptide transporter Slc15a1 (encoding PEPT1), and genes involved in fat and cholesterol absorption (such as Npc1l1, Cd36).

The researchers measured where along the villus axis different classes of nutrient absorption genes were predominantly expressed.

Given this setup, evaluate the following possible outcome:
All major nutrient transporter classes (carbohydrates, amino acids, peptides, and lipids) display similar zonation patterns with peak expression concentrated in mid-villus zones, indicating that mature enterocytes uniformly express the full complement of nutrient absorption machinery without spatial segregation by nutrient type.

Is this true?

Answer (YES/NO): NO